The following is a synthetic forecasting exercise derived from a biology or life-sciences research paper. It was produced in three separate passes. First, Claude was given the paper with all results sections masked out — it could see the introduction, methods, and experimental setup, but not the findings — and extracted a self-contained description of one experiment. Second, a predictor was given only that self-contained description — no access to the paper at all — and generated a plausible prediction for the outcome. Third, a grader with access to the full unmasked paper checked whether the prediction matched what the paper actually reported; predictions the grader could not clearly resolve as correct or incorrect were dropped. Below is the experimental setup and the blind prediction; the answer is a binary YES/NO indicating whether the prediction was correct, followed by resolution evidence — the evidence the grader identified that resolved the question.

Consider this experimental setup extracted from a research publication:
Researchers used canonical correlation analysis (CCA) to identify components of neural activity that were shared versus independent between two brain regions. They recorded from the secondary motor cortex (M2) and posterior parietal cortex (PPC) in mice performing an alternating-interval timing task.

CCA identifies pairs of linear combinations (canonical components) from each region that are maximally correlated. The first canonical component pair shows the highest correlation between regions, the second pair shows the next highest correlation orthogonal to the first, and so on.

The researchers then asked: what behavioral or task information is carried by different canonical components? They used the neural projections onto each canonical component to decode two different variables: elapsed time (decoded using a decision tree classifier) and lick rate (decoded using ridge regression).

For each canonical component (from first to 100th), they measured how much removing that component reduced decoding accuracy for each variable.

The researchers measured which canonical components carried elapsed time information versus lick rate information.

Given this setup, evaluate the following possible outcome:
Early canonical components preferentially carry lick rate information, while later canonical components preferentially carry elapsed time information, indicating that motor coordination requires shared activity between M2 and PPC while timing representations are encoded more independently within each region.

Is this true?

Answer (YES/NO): YES